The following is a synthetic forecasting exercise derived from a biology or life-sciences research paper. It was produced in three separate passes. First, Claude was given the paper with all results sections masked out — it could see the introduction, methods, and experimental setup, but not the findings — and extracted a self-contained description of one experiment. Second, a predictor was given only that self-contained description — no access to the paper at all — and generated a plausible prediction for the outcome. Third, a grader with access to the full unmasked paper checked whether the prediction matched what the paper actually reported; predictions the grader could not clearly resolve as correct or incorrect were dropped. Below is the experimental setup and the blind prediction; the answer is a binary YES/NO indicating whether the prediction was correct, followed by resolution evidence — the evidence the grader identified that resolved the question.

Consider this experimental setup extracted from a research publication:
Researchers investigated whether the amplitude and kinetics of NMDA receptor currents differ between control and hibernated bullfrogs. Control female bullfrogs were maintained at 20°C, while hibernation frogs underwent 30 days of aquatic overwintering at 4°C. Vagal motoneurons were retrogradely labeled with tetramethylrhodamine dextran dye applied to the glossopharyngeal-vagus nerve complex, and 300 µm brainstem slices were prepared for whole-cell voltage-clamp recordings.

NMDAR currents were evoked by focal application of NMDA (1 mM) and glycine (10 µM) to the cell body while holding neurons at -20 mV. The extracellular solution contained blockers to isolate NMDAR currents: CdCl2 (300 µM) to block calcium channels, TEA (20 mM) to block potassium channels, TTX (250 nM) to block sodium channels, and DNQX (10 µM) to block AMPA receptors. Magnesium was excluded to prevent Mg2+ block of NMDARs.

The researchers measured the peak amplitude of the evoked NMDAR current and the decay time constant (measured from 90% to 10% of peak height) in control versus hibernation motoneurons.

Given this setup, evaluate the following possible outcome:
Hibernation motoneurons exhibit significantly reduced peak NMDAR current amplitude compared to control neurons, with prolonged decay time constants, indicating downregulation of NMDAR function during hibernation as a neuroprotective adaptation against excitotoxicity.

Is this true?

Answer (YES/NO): NO